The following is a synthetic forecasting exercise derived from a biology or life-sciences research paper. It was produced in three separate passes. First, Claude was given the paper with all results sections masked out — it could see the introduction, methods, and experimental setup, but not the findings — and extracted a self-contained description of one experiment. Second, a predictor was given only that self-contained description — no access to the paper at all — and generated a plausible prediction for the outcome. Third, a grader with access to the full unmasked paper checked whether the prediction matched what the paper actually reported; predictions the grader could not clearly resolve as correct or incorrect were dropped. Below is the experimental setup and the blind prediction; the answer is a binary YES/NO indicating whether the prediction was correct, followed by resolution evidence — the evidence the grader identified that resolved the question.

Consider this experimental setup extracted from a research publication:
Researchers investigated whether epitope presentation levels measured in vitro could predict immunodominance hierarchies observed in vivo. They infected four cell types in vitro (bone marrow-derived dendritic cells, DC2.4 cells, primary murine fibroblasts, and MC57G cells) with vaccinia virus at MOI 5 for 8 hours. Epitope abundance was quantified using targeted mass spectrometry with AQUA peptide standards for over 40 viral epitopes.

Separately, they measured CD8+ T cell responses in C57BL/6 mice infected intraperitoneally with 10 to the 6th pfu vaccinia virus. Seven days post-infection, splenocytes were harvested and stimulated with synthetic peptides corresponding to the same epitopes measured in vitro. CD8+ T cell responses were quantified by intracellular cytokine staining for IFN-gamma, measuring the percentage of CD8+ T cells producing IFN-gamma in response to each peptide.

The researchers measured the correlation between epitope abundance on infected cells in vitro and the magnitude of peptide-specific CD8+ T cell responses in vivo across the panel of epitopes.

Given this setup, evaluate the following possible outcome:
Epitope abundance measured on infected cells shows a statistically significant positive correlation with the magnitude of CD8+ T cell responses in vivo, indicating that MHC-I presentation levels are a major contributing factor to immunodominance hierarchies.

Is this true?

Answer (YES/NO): NO